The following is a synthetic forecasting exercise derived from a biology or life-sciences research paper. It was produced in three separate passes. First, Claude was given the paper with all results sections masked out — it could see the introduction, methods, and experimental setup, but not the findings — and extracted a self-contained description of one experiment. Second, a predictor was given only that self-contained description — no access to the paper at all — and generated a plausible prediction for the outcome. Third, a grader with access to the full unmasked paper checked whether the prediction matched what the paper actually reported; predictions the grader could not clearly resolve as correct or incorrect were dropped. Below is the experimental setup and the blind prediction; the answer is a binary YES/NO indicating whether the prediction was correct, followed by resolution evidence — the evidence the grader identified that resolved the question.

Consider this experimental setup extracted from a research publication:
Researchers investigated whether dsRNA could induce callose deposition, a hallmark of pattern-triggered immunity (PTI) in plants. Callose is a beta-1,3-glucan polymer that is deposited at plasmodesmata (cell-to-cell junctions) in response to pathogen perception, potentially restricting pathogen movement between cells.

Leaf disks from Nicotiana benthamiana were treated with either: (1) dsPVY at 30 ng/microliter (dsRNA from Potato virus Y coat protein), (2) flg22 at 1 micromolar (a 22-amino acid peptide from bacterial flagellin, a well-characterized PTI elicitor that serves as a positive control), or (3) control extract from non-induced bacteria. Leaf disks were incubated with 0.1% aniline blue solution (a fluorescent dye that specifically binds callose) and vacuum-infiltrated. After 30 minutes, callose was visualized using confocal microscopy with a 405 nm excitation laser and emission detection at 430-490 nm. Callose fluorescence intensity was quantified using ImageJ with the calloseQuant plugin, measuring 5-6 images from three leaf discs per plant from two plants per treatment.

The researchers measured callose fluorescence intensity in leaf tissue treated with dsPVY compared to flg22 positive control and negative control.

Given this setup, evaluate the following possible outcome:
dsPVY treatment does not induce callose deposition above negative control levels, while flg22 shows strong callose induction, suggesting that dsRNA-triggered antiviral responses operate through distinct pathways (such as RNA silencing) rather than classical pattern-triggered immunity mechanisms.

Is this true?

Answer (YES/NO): YES